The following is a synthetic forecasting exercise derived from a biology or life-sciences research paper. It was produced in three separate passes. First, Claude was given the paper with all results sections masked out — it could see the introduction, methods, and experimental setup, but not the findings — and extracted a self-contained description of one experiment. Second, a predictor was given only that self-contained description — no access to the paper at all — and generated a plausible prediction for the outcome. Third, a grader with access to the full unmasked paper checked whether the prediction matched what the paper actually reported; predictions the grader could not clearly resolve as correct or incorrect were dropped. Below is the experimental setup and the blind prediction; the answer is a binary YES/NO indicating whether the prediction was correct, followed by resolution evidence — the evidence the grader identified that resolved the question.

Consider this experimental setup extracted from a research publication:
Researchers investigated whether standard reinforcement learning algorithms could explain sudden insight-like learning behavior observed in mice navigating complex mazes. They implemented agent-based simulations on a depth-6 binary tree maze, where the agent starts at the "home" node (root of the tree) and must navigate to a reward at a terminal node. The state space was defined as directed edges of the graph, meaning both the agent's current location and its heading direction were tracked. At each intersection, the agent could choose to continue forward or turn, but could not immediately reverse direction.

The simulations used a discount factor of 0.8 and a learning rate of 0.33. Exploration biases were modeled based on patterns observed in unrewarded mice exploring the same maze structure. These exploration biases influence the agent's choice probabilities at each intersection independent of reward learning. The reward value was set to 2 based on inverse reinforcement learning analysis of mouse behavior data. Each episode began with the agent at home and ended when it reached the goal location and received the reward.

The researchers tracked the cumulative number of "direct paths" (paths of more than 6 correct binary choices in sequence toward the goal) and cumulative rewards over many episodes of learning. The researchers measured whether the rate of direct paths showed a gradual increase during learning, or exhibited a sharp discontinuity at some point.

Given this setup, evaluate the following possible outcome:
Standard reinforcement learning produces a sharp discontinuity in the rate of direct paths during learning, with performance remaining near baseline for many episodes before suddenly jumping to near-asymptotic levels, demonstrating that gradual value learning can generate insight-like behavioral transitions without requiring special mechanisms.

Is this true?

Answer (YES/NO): YES